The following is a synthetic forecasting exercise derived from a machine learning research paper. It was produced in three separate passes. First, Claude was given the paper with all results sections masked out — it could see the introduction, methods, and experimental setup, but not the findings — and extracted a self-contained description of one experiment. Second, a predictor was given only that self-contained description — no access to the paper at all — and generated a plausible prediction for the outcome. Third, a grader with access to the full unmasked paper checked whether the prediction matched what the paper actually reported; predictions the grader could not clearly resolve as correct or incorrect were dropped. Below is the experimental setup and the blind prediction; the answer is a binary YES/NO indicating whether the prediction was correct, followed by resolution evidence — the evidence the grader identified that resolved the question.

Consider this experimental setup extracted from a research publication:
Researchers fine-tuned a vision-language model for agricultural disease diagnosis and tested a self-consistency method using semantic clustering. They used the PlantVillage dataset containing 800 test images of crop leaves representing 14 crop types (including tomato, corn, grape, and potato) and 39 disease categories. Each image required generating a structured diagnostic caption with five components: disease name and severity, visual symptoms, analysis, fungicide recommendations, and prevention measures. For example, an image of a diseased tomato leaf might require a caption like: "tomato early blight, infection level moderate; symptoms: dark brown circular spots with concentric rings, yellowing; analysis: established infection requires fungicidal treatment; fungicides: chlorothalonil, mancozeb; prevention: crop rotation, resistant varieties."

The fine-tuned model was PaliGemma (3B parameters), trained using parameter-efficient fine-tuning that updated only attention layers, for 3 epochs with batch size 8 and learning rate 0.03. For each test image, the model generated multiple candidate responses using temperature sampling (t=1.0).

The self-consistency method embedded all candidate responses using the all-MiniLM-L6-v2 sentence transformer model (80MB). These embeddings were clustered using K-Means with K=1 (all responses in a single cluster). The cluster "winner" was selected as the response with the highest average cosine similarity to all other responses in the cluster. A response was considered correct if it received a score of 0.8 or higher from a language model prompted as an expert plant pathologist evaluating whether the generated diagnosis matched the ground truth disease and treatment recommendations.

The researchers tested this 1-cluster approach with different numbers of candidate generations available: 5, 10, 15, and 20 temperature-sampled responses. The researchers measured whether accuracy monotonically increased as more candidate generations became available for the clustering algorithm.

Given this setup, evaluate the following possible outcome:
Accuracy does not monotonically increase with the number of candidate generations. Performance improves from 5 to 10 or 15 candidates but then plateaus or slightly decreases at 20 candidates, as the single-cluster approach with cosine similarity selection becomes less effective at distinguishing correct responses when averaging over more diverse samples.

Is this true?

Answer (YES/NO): NO